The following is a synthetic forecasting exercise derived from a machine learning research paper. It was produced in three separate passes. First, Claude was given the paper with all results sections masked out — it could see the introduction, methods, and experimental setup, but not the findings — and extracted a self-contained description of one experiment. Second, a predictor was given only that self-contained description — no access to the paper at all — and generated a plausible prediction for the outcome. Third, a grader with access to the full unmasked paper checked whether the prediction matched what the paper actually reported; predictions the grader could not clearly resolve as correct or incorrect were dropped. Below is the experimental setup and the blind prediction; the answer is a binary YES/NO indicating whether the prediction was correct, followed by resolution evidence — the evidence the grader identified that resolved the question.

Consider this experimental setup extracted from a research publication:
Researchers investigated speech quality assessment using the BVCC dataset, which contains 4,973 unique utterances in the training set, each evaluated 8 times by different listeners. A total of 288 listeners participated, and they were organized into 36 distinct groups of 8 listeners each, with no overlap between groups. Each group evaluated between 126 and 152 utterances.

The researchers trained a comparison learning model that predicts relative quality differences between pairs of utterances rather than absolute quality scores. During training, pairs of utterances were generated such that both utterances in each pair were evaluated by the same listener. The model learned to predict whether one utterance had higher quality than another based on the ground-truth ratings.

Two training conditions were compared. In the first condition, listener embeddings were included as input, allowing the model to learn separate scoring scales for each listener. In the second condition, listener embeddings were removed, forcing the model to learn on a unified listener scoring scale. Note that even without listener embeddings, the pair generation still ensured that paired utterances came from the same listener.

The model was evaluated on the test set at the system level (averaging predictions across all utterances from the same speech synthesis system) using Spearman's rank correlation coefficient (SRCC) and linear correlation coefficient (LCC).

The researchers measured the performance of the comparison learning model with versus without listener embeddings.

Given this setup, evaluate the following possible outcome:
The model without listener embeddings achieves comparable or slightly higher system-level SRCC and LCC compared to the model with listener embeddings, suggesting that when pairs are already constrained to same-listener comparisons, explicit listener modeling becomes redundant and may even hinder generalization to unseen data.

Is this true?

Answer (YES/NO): YES